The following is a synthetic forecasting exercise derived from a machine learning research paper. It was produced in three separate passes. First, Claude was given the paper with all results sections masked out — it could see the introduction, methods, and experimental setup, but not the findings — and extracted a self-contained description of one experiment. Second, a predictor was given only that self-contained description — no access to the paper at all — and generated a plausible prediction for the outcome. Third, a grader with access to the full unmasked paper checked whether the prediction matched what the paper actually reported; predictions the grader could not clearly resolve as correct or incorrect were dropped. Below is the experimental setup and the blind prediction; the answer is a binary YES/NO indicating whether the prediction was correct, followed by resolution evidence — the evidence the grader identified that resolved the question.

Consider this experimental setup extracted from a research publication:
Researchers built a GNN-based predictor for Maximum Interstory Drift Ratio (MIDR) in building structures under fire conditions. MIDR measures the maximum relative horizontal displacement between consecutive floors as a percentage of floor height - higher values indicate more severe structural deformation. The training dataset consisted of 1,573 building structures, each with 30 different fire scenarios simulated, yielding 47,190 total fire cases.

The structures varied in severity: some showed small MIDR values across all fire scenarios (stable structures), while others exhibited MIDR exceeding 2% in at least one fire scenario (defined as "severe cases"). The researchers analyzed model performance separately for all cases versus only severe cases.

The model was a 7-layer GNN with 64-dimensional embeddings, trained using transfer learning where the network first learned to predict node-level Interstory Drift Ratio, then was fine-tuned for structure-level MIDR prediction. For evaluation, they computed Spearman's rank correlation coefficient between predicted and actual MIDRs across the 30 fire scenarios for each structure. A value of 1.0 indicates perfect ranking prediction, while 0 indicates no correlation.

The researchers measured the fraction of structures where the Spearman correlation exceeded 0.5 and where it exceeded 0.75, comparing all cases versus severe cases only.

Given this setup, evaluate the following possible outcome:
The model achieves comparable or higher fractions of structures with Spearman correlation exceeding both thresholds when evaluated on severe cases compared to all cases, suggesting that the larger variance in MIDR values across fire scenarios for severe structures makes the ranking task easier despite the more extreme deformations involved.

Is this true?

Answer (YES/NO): YES